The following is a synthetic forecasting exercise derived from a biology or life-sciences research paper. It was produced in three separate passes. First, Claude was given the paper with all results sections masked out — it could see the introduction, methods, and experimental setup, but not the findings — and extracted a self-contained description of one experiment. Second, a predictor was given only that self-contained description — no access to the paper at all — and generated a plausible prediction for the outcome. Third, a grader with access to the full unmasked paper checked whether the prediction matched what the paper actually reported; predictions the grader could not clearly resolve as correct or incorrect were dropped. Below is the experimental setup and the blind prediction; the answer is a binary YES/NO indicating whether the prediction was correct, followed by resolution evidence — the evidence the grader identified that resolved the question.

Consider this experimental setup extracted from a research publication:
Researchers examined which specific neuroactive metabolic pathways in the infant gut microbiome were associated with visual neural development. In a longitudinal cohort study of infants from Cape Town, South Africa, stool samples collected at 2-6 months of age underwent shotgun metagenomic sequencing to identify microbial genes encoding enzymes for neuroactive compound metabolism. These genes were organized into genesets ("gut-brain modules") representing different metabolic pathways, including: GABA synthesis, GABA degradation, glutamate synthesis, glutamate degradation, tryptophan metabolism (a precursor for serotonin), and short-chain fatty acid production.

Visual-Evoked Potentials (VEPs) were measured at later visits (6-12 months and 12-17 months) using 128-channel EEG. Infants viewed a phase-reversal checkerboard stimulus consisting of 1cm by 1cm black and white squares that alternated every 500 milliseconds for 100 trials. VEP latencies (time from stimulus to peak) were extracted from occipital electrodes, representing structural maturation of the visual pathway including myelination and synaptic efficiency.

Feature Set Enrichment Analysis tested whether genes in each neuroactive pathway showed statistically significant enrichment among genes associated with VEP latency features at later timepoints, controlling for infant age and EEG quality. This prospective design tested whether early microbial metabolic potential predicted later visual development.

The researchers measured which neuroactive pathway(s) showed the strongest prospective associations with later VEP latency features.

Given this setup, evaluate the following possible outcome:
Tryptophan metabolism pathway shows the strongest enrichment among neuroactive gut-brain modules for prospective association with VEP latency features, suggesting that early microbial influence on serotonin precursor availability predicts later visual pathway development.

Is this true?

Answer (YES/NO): NO